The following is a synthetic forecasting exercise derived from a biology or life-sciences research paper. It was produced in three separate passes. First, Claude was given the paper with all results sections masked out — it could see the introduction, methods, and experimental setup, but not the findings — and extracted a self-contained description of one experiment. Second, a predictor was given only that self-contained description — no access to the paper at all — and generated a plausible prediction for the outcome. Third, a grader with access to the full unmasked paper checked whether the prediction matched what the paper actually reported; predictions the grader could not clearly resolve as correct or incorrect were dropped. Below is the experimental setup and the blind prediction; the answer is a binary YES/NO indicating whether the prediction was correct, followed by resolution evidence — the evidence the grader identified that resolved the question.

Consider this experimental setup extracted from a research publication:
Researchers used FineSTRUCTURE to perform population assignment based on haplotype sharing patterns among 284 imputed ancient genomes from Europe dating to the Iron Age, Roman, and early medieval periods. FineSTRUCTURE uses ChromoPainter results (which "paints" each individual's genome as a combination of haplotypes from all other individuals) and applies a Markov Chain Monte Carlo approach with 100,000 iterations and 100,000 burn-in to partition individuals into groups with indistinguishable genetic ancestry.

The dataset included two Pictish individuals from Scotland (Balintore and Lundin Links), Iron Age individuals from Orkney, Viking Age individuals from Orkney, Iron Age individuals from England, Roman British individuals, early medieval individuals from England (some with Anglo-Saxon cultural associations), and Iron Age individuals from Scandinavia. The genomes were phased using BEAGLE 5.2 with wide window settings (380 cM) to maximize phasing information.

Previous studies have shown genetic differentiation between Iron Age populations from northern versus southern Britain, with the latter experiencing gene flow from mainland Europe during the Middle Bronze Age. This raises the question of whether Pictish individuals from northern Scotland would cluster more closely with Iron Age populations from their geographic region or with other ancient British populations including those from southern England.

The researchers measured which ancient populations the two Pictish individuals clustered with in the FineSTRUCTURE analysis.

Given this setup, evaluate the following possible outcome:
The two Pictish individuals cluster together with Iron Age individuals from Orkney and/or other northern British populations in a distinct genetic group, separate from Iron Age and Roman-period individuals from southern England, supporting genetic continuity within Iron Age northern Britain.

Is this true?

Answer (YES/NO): NO